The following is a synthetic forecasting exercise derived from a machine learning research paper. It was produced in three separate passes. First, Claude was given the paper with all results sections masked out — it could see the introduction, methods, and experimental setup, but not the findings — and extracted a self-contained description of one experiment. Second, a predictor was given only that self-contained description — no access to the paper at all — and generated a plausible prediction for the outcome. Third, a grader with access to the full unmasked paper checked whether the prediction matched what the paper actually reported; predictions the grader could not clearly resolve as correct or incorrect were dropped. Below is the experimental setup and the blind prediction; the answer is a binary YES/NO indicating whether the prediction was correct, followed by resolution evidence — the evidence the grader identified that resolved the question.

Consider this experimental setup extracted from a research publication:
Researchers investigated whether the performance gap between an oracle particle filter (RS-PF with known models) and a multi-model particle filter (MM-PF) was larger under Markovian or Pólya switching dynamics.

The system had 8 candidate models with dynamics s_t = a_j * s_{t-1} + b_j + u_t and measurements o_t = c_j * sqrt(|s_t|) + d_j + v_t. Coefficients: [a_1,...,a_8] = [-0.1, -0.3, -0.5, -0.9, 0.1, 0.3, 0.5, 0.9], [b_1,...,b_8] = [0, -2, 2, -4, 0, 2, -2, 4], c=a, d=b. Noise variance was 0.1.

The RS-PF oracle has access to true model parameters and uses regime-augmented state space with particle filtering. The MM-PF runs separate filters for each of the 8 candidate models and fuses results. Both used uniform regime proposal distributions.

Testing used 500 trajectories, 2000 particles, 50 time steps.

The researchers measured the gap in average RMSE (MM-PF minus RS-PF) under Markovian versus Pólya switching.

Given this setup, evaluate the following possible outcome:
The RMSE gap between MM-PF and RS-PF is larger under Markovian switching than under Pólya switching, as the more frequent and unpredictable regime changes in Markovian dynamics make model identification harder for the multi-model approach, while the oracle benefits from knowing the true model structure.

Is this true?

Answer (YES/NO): NO